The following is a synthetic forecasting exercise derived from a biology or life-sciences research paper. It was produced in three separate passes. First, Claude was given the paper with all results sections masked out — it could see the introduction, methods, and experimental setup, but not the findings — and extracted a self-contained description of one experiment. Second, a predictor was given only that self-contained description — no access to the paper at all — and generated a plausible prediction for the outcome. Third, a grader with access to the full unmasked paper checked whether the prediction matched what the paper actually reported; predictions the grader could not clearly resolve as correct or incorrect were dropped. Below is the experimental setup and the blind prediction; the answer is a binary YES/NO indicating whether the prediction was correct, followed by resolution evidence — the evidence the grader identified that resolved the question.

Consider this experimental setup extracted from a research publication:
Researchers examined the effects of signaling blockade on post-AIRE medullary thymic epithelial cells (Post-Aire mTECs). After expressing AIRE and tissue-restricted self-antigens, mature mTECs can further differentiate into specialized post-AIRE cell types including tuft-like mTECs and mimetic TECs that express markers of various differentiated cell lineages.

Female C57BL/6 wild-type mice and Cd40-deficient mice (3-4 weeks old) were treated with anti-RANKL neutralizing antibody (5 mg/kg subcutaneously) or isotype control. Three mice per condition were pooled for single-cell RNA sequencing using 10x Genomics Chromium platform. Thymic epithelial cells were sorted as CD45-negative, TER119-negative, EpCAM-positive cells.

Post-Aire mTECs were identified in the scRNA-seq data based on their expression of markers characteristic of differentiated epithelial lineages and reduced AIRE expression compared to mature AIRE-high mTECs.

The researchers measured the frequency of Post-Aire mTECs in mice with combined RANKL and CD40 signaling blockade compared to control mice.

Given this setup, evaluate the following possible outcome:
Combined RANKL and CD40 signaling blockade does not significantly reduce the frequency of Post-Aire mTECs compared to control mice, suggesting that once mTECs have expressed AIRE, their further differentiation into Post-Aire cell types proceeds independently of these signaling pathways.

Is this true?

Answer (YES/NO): NO